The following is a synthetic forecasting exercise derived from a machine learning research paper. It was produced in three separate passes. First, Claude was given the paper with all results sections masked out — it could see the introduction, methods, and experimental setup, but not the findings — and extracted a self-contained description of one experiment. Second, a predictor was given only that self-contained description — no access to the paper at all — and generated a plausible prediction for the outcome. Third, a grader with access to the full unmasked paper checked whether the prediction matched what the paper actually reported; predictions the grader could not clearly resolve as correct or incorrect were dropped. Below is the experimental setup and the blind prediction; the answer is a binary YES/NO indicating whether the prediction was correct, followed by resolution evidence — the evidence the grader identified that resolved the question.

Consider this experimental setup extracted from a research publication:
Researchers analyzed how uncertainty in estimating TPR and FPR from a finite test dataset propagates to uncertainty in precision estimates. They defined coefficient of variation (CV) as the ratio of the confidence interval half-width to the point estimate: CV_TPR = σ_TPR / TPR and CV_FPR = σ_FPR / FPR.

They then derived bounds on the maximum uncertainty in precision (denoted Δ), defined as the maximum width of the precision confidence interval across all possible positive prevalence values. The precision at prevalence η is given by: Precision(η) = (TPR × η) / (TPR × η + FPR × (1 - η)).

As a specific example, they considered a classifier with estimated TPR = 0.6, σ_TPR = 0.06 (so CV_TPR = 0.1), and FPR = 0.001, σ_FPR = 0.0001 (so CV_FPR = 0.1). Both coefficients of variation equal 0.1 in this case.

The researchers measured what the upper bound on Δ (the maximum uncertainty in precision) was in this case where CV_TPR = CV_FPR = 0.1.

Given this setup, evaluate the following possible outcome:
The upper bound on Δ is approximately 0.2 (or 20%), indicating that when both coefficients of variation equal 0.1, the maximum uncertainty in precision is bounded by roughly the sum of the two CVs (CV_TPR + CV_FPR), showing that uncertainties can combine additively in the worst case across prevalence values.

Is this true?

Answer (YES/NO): NO